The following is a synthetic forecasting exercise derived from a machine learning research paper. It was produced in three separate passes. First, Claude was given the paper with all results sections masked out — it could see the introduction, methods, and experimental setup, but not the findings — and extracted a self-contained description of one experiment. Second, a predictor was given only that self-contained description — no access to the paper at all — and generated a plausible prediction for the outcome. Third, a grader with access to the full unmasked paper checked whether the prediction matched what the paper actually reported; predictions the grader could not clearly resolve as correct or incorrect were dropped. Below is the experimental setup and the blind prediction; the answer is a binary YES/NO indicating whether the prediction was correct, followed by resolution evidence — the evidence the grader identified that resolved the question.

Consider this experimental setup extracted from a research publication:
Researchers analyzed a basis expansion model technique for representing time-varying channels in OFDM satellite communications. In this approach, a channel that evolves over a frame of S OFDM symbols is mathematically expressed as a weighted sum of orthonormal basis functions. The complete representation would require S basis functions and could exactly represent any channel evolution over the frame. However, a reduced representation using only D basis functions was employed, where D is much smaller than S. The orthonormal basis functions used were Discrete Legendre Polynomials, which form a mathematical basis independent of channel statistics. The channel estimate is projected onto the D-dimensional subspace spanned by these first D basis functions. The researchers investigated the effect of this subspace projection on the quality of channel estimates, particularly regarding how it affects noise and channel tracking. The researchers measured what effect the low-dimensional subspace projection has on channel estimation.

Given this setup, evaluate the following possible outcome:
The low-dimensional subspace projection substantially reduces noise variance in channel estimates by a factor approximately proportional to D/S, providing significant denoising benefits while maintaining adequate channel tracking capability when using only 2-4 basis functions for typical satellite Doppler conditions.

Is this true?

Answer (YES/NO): NO